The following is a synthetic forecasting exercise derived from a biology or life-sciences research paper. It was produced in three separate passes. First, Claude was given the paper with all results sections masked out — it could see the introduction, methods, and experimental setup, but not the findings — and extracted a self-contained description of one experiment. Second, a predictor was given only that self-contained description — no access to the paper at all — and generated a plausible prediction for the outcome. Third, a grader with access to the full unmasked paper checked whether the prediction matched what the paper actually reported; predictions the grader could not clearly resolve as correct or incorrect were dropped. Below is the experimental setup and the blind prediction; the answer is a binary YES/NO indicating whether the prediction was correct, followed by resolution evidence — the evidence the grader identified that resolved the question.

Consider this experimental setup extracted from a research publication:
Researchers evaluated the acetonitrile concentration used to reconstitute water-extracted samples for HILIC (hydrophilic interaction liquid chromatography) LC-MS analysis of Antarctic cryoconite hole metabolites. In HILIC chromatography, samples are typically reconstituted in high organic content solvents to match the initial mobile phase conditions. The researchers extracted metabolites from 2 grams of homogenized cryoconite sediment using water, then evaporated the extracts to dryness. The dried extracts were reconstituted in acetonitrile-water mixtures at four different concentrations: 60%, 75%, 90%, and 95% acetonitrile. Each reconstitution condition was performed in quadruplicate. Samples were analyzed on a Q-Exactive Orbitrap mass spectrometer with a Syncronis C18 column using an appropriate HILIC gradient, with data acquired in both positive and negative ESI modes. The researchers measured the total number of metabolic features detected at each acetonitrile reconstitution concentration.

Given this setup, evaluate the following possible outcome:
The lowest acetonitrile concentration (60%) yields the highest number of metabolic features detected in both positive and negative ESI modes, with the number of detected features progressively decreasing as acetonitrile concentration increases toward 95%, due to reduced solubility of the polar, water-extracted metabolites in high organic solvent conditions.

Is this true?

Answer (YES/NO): NO